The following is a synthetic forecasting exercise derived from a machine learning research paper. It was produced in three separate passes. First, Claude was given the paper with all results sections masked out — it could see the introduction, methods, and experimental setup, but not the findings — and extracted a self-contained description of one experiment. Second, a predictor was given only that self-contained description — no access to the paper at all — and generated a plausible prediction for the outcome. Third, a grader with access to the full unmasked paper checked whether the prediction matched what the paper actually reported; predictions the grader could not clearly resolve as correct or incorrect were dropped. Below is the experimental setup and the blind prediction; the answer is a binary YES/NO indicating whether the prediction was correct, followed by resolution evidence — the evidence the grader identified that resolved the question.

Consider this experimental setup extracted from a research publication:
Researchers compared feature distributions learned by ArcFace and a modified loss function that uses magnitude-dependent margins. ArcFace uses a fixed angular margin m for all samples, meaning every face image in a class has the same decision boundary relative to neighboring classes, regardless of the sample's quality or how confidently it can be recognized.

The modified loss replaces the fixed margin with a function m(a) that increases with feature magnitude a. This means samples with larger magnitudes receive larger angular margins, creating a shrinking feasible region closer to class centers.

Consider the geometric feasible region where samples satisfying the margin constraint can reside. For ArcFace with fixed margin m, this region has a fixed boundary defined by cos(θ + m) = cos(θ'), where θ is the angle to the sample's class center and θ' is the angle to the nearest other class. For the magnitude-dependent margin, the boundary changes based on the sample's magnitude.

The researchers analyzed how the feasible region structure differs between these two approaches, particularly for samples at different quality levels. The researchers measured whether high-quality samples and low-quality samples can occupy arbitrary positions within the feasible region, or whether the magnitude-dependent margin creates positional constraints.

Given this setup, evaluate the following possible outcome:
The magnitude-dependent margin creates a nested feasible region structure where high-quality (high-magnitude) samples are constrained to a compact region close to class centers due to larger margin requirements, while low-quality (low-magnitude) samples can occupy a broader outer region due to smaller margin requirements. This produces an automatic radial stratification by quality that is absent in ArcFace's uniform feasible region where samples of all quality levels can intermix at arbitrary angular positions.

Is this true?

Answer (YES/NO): YES